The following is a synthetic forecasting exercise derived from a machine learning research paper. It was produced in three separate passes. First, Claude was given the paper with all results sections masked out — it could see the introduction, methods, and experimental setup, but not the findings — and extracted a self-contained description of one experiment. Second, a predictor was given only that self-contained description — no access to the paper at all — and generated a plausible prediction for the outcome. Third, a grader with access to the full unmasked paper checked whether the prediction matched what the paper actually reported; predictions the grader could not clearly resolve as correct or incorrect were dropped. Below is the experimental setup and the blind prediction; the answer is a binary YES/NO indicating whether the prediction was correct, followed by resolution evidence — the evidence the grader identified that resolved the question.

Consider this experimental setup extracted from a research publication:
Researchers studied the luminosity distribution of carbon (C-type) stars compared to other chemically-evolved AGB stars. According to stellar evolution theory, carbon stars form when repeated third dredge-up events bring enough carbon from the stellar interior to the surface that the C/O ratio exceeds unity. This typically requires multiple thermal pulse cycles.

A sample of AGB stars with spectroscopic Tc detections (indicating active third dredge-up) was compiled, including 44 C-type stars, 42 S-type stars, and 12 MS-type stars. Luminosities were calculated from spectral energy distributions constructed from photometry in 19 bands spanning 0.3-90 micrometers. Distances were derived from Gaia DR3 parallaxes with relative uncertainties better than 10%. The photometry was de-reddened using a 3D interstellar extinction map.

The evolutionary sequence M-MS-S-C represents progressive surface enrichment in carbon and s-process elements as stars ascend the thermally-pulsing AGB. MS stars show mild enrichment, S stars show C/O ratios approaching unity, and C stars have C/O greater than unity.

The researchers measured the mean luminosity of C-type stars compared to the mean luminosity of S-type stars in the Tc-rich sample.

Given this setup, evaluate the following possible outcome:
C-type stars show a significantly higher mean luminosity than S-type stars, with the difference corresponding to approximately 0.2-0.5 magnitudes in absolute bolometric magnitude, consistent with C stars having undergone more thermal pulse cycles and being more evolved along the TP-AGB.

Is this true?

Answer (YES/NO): YES